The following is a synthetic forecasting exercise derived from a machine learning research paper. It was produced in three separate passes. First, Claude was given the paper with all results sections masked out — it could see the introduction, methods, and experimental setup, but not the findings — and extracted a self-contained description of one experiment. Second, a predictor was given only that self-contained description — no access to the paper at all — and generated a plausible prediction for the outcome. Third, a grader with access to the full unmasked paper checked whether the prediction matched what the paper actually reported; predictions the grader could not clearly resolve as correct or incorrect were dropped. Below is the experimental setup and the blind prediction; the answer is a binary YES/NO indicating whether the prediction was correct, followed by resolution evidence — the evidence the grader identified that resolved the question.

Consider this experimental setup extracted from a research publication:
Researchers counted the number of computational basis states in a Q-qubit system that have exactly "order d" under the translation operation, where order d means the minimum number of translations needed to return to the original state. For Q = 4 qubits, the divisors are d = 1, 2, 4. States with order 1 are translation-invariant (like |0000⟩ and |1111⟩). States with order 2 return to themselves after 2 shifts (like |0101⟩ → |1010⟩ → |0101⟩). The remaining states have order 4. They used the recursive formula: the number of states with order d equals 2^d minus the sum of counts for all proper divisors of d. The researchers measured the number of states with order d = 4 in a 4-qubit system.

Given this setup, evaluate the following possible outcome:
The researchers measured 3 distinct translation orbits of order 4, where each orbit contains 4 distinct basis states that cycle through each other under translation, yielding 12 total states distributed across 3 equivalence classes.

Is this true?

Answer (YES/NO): YES